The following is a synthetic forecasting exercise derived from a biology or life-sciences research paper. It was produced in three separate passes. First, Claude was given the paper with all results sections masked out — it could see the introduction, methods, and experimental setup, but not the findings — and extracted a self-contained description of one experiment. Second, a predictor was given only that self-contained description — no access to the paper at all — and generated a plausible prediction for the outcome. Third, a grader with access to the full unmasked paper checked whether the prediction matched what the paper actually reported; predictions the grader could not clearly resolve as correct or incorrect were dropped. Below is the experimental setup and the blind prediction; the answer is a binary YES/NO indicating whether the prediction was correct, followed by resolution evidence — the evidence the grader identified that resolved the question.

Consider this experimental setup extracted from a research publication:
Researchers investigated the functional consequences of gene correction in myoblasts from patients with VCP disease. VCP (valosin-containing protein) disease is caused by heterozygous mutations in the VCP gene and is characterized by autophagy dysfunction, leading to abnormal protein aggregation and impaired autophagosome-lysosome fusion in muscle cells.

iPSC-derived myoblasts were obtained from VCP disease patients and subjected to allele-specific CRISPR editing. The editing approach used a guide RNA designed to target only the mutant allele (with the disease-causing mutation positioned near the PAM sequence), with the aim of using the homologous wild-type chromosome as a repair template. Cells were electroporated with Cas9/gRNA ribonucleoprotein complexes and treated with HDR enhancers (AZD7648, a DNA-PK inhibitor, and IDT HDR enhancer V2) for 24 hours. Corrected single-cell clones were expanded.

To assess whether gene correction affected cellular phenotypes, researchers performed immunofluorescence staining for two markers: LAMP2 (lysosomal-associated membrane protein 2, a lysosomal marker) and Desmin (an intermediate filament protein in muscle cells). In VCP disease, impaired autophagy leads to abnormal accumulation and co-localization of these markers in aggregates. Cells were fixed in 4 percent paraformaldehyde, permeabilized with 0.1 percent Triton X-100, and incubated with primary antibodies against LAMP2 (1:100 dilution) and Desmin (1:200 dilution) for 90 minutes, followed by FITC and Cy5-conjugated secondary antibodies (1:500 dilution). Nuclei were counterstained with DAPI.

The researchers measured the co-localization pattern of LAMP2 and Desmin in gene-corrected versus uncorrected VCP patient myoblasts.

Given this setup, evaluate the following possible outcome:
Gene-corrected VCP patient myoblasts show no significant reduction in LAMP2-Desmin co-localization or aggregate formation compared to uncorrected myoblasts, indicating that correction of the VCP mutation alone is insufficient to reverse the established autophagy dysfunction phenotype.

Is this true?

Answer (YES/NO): NO